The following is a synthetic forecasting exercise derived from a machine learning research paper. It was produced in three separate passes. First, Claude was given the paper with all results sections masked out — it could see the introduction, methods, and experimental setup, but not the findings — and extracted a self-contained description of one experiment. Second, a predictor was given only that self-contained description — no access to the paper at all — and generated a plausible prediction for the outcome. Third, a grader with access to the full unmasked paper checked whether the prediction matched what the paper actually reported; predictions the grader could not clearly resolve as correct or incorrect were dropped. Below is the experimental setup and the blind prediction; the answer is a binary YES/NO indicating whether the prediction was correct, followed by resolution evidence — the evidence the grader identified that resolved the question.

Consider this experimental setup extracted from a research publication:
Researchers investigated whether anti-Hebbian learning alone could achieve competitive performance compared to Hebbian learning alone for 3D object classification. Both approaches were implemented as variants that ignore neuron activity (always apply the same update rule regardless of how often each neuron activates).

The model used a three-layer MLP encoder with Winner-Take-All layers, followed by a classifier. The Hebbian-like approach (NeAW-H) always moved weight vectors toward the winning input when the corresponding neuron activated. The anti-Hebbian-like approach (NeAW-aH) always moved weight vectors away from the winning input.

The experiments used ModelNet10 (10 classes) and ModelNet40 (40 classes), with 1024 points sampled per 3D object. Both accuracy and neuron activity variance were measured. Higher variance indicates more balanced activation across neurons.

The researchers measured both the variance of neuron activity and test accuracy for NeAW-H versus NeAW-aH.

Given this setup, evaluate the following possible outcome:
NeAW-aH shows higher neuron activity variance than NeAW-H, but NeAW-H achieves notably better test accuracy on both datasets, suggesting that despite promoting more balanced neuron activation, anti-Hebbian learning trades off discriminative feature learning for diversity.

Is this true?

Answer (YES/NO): NO